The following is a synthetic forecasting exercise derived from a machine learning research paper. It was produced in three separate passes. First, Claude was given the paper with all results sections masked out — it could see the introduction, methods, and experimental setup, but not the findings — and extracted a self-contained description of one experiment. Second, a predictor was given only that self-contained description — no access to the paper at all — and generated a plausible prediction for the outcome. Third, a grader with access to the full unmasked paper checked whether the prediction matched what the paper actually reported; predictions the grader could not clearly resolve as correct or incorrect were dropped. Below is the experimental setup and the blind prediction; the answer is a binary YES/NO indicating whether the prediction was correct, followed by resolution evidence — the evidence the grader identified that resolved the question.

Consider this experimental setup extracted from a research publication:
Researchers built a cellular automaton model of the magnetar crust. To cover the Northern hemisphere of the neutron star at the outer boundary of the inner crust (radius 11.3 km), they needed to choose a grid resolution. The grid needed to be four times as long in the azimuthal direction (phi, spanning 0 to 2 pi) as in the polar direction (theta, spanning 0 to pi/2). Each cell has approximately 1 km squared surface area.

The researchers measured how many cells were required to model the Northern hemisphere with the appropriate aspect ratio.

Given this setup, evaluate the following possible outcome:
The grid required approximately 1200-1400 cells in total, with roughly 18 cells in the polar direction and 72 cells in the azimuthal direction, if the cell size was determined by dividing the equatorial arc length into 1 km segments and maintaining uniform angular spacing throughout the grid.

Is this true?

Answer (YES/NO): NO